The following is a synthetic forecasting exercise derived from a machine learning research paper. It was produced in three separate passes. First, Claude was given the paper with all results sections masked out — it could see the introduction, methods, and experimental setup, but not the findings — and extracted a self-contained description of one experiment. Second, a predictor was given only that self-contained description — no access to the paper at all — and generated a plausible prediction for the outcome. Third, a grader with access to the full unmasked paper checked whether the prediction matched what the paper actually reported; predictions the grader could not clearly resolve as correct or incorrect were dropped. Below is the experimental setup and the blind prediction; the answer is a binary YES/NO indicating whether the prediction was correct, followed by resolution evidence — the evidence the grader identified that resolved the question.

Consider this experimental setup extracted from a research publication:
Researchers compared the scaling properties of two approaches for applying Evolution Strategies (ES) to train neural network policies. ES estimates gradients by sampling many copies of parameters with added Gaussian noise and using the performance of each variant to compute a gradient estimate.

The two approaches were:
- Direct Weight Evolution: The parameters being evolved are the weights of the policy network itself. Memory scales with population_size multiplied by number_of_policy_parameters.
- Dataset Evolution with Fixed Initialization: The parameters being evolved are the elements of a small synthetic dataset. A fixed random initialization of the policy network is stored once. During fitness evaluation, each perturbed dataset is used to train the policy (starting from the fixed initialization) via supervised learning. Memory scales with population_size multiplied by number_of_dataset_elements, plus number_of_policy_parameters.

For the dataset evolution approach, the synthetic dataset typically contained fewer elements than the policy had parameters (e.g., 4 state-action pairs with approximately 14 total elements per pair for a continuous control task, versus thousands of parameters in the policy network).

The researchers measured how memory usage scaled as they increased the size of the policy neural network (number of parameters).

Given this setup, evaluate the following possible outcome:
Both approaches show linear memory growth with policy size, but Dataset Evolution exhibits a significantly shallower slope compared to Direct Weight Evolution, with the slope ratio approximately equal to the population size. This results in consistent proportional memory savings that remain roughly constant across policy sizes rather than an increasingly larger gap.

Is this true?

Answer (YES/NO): NO